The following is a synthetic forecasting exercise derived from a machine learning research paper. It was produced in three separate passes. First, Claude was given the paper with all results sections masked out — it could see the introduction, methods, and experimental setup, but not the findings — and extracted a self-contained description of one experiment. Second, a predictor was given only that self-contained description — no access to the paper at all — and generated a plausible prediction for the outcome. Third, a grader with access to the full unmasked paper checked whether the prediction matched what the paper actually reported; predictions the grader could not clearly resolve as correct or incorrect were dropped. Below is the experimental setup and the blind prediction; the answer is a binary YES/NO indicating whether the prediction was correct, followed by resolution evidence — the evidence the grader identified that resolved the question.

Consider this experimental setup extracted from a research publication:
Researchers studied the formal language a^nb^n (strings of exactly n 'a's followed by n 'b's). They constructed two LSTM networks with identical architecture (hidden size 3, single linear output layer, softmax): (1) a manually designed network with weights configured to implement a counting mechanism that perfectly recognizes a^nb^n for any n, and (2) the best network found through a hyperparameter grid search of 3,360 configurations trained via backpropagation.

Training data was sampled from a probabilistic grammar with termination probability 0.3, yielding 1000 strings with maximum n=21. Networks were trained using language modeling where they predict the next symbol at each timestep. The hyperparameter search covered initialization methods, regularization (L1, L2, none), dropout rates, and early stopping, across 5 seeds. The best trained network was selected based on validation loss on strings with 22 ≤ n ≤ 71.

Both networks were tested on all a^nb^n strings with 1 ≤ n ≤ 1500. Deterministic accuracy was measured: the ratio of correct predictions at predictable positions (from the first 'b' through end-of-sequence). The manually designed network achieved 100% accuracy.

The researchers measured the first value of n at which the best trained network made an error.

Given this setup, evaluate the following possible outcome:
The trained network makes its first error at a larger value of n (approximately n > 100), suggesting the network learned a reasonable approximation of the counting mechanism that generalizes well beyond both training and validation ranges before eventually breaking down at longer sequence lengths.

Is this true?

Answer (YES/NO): NO